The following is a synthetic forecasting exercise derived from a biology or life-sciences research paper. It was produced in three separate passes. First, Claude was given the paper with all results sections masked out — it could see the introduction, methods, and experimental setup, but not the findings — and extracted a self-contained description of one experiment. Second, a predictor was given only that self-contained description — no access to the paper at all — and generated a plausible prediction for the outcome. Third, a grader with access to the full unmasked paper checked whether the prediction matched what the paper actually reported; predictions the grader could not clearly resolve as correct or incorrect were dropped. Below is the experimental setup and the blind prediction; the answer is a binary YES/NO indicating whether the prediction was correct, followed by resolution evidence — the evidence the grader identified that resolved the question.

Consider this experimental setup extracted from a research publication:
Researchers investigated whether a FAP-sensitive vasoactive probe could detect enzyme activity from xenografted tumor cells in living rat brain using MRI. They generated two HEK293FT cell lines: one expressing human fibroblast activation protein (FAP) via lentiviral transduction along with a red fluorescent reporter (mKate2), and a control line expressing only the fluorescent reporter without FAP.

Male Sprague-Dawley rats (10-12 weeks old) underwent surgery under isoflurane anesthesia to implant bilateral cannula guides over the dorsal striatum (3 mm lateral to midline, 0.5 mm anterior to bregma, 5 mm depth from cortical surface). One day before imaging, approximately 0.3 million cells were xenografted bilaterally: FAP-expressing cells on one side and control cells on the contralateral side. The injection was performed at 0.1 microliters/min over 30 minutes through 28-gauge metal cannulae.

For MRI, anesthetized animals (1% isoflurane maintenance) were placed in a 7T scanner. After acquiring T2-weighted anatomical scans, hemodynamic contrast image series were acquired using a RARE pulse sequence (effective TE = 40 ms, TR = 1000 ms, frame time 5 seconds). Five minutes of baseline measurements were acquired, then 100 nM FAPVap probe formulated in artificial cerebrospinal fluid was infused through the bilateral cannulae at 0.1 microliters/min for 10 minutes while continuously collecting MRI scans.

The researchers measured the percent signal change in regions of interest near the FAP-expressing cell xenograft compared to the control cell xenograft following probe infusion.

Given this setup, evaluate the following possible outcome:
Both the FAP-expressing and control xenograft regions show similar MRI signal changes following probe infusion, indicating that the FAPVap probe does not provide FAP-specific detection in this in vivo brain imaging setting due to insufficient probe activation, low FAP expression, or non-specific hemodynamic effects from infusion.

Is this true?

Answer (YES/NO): NO